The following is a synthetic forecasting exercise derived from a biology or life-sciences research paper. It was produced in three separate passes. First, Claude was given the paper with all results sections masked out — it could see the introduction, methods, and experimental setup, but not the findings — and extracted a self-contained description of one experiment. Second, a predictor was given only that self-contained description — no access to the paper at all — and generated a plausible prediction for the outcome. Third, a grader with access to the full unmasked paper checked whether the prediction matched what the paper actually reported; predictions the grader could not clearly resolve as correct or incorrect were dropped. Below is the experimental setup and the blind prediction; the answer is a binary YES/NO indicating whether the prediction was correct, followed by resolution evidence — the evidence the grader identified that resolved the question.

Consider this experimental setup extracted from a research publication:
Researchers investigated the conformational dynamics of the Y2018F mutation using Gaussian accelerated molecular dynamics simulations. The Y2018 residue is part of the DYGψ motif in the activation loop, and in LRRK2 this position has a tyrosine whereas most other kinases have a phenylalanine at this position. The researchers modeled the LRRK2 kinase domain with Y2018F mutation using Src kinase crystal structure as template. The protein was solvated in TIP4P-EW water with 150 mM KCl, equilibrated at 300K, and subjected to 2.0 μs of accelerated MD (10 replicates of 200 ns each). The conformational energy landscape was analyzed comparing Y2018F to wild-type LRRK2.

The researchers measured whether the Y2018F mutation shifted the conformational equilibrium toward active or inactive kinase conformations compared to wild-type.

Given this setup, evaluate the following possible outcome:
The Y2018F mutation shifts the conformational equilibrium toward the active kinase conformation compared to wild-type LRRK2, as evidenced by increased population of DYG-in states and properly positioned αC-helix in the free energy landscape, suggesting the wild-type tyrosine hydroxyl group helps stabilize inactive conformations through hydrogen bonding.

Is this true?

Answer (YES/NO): YES